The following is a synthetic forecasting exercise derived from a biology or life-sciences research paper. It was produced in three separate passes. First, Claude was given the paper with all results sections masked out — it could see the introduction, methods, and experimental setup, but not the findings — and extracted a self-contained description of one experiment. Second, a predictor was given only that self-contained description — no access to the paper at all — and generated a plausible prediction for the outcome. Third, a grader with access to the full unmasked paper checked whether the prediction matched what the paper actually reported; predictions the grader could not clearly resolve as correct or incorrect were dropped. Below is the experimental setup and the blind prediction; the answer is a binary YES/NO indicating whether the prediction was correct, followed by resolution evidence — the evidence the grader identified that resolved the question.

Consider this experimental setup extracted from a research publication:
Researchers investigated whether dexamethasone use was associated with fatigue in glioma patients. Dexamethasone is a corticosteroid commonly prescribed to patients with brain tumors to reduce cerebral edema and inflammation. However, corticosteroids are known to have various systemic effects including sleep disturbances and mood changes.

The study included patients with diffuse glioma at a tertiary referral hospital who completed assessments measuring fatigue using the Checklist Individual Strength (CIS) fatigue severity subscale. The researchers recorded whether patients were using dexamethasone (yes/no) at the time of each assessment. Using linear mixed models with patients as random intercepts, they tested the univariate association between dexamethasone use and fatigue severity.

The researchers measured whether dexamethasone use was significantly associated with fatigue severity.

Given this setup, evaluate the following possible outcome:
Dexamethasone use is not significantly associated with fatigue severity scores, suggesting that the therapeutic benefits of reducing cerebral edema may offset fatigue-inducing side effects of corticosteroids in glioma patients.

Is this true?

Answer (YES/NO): YES